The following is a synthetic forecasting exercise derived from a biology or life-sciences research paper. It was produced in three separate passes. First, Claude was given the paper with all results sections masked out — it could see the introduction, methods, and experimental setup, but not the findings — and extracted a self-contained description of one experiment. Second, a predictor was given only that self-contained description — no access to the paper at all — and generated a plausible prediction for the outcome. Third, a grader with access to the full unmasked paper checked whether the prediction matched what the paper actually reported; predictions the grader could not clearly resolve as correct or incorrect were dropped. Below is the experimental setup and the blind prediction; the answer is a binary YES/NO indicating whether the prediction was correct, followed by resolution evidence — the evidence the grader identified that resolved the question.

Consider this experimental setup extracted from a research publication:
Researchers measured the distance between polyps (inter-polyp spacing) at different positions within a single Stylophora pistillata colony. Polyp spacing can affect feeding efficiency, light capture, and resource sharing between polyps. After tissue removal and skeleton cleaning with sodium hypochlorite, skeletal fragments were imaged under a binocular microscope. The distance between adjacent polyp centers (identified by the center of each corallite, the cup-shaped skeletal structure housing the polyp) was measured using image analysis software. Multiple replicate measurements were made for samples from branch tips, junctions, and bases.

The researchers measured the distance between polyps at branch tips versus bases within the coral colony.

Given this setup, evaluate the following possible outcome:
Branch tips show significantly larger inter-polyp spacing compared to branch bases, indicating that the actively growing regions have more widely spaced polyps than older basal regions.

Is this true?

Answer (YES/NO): NO